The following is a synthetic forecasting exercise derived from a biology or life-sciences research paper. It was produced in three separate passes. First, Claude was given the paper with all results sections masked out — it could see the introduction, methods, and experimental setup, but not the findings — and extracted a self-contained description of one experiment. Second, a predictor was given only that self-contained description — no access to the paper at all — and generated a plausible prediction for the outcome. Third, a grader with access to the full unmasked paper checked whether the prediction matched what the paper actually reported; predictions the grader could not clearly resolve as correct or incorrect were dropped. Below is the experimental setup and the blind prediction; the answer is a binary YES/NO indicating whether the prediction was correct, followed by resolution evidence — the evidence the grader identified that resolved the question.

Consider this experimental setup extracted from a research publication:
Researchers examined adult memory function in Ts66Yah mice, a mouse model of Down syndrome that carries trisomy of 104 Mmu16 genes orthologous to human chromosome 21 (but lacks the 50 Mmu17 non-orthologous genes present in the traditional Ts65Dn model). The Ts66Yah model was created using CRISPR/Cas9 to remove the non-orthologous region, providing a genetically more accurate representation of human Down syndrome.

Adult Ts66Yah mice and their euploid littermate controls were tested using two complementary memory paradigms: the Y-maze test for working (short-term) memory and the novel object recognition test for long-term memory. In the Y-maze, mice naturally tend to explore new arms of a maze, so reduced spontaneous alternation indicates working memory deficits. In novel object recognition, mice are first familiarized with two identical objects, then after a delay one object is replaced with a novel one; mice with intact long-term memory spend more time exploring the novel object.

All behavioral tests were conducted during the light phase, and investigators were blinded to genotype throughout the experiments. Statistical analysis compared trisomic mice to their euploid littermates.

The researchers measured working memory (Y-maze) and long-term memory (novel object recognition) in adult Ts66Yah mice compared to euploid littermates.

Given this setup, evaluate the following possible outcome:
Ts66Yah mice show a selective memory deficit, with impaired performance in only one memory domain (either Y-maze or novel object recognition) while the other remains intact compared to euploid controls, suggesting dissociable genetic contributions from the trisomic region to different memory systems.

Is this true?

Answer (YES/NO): YES